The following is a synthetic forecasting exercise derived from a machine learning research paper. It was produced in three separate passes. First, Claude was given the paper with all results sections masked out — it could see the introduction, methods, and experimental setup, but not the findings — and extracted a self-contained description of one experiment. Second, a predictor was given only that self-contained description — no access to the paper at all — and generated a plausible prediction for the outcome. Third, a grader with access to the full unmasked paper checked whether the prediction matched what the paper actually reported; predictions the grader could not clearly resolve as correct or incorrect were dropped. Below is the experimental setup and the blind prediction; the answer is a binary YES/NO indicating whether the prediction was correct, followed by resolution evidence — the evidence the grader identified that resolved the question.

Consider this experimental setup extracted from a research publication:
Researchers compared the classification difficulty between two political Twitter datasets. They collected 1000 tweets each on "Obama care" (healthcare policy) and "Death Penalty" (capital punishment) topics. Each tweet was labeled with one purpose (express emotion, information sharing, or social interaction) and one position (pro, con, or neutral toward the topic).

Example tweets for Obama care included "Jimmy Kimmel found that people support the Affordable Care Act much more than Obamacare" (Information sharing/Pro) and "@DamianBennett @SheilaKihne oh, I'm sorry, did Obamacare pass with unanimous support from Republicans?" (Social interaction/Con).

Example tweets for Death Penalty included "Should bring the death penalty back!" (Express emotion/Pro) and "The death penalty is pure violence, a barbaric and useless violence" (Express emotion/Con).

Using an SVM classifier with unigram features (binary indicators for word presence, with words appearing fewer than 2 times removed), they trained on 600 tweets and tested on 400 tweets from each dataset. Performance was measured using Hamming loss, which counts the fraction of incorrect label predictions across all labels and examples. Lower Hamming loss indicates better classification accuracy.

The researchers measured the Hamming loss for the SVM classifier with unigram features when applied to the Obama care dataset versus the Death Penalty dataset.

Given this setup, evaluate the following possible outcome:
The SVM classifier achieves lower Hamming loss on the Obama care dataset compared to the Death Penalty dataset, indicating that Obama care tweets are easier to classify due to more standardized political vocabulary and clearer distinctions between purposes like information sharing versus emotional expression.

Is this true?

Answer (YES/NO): YES